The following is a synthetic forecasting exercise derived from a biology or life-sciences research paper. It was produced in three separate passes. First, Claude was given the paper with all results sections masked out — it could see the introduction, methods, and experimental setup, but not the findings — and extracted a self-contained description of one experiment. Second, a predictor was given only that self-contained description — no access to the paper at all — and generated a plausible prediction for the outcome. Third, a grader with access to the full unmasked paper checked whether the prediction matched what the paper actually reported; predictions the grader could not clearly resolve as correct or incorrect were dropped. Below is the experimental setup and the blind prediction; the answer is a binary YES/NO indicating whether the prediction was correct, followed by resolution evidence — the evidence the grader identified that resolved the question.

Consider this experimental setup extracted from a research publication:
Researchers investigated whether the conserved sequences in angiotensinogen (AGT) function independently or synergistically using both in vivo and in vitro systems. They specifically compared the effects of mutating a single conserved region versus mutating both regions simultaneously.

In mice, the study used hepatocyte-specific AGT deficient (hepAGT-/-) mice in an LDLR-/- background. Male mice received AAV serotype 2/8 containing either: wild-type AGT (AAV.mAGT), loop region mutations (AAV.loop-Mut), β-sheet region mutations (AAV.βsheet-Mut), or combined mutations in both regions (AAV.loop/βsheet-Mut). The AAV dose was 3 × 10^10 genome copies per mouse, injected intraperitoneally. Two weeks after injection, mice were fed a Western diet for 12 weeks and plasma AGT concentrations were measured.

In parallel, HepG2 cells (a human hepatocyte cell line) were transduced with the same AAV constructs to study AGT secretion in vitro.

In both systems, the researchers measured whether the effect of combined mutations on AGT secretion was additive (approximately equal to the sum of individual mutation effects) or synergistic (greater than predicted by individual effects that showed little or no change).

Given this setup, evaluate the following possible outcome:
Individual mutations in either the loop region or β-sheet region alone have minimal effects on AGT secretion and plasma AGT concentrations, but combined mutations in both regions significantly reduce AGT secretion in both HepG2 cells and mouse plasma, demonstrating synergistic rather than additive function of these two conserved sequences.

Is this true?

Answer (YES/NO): YES